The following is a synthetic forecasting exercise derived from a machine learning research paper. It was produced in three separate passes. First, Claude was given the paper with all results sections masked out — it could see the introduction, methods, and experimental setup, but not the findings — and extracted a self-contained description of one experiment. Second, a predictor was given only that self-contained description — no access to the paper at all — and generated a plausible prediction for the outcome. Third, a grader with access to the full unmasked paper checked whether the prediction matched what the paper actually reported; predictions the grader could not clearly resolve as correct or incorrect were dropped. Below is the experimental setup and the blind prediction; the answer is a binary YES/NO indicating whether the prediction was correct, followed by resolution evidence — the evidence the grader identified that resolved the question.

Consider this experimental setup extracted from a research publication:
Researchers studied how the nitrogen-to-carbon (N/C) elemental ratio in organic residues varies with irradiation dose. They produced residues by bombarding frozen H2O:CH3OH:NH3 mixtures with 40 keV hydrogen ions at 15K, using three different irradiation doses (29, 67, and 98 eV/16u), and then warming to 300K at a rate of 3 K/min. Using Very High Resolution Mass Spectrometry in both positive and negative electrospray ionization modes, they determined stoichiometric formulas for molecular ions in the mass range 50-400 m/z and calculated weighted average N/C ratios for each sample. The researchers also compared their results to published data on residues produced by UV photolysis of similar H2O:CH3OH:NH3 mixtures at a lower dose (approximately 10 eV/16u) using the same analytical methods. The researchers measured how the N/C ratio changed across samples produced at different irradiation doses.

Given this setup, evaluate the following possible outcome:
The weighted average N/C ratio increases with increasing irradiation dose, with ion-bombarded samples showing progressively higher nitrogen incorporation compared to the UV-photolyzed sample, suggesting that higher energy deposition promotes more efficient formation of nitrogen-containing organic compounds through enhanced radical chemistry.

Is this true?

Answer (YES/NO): YES